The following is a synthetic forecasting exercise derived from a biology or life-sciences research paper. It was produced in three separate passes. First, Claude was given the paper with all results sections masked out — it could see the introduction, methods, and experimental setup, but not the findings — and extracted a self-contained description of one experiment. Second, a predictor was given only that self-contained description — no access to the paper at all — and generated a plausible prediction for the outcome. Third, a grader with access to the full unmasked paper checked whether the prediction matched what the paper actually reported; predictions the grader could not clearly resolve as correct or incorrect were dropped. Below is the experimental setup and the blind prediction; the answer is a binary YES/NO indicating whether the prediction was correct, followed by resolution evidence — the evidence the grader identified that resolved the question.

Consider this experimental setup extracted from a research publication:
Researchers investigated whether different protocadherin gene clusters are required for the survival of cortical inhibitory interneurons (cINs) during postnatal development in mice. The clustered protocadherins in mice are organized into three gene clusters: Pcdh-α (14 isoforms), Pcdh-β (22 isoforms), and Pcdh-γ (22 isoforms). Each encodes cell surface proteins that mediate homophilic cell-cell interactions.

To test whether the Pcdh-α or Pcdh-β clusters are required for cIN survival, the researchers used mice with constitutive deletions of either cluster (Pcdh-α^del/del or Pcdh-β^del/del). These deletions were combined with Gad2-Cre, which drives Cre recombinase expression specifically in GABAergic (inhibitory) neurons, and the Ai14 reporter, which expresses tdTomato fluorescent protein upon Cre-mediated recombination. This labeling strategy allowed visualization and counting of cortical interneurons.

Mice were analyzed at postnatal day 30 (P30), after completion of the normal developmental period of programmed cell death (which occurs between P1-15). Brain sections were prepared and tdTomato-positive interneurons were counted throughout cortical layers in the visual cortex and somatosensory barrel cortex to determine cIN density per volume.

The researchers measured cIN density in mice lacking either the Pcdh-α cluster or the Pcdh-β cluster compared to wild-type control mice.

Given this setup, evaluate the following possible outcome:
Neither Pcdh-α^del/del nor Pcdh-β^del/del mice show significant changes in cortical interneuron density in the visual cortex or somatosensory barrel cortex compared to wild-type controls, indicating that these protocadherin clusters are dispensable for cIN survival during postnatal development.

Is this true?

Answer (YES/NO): YES